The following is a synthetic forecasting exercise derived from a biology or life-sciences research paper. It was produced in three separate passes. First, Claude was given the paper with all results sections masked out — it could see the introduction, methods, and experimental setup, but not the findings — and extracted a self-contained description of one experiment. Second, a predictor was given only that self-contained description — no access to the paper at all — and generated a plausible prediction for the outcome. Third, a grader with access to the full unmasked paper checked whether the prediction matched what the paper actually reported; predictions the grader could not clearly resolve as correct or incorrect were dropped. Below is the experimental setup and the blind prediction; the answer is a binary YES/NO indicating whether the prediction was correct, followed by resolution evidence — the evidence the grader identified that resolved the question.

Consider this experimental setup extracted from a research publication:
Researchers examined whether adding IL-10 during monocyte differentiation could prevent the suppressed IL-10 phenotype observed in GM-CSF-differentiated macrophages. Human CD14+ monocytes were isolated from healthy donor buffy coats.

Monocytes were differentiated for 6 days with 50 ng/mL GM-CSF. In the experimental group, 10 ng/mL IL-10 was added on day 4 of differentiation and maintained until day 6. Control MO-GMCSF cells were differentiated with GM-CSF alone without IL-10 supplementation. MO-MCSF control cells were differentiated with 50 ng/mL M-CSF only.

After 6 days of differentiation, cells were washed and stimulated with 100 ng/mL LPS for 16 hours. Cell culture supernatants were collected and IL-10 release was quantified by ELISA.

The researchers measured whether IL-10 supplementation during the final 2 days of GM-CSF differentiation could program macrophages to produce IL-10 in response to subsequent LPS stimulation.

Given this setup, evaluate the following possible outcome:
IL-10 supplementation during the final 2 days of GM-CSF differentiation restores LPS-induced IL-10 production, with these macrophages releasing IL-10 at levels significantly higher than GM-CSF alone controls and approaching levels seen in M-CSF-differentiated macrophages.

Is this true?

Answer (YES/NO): NO